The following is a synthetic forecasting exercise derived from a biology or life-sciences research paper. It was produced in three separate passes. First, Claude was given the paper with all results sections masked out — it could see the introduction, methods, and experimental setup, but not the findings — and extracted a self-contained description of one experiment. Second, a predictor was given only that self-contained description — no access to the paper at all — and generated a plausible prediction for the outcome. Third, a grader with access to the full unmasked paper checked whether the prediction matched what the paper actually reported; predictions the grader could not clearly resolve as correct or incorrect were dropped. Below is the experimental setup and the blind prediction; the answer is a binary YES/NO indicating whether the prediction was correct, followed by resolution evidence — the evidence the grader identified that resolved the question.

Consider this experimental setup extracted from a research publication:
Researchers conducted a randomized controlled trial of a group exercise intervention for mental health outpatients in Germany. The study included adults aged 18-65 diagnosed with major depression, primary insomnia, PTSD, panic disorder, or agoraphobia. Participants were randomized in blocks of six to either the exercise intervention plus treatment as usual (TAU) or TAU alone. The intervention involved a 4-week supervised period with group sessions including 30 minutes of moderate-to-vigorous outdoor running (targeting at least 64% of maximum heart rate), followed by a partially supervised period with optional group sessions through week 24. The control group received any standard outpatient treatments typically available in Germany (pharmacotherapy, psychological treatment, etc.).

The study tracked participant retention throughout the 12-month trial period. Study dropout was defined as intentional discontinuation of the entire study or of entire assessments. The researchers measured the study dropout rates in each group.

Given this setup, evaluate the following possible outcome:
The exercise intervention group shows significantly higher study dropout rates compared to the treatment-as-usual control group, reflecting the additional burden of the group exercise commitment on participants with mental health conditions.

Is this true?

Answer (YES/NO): NO